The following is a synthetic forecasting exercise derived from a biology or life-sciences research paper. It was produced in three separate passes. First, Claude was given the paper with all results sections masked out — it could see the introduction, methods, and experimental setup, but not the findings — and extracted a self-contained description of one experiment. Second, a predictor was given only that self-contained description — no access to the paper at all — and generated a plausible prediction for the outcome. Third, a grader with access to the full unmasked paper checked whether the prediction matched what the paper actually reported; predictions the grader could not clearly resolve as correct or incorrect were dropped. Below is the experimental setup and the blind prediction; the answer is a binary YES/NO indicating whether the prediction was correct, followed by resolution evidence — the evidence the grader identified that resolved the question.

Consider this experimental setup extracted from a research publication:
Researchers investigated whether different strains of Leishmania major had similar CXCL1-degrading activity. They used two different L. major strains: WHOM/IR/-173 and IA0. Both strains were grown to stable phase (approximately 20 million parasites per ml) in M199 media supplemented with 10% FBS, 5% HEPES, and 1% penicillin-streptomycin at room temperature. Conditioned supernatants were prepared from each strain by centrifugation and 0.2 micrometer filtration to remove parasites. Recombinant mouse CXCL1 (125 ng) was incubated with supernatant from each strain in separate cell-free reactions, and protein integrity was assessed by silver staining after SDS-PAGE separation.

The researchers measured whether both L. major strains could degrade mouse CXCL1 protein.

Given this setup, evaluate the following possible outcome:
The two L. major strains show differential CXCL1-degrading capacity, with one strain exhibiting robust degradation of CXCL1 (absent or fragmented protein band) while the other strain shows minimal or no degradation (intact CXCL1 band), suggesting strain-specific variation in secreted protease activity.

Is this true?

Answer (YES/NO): NO